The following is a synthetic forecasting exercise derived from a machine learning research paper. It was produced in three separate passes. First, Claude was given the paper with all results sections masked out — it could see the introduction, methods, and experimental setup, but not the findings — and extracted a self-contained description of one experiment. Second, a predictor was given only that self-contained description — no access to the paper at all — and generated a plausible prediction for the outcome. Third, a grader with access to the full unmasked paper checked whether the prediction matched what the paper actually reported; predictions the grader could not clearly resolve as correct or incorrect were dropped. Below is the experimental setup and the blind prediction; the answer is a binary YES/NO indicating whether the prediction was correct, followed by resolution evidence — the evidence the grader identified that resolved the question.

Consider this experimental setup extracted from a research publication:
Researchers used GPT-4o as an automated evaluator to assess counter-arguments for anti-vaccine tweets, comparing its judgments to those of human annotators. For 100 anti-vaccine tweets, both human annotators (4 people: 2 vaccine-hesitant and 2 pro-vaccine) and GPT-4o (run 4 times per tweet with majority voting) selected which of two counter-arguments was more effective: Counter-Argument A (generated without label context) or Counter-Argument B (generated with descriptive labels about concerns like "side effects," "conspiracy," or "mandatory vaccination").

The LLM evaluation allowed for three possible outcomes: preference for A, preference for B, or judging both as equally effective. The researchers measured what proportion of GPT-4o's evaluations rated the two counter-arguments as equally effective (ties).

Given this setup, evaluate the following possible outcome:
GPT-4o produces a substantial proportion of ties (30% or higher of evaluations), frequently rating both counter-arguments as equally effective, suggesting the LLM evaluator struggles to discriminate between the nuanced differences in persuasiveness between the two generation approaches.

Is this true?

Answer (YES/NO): NO